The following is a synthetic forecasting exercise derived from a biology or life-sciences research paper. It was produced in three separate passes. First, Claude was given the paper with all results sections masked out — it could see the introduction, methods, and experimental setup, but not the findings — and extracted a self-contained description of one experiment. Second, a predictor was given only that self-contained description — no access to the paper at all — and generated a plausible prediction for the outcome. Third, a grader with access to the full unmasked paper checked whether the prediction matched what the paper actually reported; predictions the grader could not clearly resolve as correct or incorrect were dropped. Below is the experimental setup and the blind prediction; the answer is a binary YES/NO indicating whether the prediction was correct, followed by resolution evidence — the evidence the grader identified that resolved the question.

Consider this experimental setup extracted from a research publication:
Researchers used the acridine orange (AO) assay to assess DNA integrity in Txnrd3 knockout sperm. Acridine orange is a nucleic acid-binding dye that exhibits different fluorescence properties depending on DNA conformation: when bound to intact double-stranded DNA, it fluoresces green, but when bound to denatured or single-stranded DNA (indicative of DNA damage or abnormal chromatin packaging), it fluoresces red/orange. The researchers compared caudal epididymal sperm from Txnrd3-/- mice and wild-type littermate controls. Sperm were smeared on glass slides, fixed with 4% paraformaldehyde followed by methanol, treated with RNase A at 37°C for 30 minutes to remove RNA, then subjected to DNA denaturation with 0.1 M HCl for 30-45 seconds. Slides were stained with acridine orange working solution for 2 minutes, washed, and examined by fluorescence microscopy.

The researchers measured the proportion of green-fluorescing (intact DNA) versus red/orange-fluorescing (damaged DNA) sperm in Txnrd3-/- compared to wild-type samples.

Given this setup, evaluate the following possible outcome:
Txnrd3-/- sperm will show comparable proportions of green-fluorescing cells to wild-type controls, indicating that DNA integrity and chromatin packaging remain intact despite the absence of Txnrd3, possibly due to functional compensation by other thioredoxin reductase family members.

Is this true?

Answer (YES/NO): NO